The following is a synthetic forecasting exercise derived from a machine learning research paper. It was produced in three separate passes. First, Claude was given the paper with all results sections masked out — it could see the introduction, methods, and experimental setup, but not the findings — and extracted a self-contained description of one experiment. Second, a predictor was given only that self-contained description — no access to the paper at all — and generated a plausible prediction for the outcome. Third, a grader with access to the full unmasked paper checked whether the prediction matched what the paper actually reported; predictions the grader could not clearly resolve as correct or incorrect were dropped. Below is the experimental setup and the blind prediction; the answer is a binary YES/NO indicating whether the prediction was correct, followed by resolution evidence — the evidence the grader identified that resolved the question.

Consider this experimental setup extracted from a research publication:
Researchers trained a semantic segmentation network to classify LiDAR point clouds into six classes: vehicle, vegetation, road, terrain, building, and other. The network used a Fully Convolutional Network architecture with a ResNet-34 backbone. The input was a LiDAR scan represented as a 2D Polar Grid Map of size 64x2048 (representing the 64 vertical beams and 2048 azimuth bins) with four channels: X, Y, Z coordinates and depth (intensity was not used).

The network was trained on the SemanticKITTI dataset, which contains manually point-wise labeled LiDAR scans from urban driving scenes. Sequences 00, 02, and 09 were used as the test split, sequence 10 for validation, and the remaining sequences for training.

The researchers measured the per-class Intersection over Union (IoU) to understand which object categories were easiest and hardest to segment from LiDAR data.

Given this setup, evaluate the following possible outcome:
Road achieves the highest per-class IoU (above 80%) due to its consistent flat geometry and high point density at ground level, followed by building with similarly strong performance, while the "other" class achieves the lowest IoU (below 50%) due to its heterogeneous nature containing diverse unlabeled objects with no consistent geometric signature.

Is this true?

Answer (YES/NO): NO